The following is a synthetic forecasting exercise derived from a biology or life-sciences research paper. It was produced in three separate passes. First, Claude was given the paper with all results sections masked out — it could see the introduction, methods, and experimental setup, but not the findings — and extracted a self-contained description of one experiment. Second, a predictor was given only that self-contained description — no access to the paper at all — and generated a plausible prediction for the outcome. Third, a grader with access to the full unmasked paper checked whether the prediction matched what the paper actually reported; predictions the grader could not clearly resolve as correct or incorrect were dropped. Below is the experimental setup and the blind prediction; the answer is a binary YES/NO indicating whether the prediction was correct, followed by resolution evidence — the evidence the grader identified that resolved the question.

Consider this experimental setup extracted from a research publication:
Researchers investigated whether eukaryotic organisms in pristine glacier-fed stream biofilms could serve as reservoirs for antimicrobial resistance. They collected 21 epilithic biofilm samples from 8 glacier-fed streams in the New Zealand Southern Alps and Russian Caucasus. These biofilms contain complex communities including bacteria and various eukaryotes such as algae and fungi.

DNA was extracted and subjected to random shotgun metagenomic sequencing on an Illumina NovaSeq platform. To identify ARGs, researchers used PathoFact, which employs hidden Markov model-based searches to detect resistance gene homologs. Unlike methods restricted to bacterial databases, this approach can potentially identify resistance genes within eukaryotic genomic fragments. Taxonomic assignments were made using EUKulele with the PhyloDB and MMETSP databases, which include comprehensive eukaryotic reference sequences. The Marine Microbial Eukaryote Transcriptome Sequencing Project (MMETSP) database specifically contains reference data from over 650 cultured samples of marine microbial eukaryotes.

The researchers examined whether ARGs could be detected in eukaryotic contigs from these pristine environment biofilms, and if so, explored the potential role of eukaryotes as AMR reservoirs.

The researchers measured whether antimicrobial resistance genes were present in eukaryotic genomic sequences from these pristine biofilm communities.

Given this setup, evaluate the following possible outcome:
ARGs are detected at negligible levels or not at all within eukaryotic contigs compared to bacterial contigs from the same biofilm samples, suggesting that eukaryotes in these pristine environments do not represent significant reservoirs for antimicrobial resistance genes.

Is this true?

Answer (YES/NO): NO